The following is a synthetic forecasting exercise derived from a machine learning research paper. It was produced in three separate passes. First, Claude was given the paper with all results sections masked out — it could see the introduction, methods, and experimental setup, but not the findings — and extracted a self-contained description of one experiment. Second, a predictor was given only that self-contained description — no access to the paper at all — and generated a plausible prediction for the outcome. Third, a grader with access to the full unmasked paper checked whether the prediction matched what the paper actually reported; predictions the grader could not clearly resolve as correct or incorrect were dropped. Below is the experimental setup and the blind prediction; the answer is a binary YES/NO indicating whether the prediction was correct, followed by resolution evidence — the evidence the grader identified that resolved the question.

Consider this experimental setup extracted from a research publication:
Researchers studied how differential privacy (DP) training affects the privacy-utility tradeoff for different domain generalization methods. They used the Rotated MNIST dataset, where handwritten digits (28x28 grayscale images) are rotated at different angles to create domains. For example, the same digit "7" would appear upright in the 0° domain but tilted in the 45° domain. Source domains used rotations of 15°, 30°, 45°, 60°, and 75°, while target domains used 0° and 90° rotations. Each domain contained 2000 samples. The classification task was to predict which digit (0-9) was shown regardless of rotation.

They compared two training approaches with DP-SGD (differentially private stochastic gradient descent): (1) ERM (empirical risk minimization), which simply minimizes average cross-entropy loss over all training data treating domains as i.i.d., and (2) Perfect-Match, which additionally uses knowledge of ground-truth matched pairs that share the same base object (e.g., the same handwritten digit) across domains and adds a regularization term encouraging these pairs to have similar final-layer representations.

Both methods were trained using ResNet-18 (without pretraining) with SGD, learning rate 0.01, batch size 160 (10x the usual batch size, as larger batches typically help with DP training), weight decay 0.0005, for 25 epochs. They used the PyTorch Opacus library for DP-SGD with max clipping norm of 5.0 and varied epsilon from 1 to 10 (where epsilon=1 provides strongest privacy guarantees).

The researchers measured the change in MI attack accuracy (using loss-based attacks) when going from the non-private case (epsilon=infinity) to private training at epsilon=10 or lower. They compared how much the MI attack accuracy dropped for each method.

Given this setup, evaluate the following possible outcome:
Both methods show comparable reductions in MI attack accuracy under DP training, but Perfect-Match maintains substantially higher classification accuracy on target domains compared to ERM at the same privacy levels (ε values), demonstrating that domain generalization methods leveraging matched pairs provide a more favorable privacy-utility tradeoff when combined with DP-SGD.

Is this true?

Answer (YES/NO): NO